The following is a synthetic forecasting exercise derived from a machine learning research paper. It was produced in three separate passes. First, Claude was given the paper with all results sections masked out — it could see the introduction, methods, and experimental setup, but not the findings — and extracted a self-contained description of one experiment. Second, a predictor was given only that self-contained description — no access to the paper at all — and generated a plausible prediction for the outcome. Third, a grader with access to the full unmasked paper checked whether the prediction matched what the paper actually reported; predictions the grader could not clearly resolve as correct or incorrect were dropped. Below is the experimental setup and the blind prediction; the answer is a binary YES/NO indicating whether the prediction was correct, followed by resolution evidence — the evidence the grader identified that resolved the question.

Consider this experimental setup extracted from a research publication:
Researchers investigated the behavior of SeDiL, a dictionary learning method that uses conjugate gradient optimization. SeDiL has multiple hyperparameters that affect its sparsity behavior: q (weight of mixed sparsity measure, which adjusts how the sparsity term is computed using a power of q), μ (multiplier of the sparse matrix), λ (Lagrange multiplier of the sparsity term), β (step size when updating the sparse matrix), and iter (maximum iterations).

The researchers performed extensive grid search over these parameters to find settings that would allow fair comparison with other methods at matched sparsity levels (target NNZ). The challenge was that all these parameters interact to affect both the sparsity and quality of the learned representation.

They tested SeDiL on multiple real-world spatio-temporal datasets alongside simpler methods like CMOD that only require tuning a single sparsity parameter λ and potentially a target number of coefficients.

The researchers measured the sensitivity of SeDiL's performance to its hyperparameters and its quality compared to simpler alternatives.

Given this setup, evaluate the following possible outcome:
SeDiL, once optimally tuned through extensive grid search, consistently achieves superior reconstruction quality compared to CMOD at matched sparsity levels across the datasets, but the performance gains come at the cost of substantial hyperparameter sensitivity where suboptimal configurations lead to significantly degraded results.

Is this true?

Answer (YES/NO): NO